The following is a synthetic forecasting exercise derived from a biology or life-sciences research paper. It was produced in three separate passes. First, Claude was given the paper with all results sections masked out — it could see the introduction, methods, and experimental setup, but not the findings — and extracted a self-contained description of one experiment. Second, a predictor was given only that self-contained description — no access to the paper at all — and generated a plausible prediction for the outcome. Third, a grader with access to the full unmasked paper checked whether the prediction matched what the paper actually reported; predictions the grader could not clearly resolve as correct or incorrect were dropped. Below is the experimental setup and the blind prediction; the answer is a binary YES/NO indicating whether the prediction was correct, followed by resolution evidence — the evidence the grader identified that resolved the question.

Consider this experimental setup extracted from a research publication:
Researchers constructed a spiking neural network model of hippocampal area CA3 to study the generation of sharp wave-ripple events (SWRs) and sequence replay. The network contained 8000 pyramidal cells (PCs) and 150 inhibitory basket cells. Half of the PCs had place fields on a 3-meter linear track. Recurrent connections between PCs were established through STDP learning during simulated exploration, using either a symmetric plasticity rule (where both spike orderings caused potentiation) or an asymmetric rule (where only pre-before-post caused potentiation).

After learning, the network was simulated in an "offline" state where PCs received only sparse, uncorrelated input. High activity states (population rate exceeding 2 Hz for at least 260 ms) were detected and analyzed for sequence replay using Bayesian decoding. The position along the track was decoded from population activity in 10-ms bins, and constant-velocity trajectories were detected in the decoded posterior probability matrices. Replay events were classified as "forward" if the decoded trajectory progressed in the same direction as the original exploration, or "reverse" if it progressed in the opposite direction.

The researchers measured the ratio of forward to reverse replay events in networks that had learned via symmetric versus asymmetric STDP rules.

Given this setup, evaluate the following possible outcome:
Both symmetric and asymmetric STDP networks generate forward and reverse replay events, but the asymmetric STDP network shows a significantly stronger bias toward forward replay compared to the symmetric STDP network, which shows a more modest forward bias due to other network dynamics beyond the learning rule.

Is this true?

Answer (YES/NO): NO